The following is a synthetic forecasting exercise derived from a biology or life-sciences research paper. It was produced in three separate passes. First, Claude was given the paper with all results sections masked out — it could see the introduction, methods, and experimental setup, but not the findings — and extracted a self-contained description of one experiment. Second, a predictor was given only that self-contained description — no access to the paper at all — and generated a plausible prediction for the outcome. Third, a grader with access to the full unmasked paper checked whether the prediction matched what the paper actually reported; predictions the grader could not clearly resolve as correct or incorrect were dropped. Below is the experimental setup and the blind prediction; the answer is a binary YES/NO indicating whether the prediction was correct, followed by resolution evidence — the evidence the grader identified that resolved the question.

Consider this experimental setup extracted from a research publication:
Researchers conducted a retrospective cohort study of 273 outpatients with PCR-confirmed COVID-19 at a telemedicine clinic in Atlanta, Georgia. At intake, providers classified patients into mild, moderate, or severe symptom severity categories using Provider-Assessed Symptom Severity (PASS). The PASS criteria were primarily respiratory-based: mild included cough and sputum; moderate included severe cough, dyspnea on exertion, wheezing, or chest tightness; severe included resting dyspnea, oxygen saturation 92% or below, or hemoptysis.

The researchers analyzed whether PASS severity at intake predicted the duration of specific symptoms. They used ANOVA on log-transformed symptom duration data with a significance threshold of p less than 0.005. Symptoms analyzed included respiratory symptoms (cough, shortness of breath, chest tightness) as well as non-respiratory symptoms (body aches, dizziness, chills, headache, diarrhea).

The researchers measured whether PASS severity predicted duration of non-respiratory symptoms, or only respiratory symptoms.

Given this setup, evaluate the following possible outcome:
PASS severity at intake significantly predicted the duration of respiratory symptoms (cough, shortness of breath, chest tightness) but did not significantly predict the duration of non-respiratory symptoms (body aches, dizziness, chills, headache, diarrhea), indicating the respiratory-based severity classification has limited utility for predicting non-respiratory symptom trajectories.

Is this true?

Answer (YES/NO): NO